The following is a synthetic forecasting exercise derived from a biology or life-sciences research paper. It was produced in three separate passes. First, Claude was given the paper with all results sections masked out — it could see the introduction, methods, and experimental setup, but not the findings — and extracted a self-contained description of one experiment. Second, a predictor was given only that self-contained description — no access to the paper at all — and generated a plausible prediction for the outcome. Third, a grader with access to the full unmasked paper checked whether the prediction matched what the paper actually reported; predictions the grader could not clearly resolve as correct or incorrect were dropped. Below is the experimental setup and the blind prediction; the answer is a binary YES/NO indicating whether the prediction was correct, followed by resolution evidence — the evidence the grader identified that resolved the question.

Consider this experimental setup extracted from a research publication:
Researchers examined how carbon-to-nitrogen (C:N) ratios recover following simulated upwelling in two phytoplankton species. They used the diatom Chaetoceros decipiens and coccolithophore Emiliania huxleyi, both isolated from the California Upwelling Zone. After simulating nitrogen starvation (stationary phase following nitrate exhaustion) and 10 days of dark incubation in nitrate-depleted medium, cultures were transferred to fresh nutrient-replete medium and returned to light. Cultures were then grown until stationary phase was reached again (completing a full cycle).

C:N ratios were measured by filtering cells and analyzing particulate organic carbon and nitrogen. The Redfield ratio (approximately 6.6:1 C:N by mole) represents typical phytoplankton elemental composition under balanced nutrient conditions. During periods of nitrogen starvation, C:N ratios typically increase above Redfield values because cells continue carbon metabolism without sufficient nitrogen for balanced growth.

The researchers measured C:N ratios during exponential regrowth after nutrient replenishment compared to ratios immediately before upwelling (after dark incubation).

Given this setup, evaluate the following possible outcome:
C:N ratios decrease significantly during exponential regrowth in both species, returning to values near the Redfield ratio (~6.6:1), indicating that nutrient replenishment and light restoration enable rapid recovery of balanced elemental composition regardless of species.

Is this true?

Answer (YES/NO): NO